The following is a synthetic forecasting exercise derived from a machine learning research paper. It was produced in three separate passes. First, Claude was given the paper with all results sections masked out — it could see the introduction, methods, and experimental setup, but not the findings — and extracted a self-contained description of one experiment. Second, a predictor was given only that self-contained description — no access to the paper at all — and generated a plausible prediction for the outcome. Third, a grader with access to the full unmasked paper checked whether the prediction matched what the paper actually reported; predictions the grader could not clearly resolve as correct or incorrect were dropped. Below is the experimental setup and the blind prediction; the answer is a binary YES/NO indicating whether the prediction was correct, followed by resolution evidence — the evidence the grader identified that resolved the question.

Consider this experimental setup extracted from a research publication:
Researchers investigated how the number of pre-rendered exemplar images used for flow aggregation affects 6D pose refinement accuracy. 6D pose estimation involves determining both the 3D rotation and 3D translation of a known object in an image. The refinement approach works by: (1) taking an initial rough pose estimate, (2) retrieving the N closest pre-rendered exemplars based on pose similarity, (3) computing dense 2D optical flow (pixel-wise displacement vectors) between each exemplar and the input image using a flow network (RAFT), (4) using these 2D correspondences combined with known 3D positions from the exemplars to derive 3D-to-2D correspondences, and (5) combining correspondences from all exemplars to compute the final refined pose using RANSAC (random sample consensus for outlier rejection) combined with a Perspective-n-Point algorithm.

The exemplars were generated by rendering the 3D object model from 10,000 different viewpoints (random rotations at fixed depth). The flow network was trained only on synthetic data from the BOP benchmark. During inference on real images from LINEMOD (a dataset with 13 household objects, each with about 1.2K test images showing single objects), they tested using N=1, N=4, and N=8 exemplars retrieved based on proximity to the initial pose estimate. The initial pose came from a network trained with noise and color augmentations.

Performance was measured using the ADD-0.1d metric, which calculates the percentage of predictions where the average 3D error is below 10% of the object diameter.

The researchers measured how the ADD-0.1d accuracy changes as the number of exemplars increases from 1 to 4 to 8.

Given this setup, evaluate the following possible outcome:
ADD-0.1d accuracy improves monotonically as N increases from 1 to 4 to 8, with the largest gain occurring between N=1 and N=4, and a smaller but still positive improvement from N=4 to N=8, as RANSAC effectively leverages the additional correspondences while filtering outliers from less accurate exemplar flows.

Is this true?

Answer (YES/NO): YES